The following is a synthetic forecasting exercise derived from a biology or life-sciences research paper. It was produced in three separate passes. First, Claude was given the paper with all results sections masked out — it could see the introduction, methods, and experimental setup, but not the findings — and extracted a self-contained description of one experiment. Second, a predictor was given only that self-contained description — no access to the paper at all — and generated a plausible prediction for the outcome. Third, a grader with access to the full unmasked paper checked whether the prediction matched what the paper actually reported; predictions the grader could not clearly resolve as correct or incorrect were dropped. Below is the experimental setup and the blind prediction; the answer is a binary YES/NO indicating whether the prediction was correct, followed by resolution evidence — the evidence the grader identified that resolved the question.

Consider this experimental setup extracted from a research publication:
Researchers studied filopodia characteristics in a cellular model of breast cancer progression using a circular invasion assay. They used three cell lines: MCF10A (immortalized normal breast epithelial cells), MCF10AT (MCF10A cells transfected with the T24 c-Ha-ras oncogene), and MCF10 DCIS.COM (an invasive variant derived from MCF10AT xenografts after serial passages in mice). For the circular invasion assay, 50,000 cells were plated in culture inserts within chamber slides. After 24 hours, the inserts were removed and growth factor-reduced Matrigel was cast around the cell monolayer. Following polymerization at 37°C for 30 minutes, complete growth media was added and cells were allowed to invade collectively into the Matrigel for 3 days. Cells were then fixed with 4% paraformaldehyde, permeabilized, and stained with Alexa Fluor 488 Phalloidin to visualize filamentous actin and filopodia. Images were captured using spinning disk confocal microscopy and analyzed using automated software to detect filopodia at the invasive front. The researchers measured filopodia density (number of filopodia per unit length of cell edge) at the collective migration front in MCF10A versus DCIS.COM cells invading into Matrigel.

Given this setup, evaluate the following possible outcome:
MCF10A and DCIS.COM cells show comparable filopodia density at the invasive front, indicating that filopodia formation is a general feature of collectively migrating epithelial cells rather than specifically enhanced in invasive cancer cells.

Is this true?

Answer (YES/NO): NO